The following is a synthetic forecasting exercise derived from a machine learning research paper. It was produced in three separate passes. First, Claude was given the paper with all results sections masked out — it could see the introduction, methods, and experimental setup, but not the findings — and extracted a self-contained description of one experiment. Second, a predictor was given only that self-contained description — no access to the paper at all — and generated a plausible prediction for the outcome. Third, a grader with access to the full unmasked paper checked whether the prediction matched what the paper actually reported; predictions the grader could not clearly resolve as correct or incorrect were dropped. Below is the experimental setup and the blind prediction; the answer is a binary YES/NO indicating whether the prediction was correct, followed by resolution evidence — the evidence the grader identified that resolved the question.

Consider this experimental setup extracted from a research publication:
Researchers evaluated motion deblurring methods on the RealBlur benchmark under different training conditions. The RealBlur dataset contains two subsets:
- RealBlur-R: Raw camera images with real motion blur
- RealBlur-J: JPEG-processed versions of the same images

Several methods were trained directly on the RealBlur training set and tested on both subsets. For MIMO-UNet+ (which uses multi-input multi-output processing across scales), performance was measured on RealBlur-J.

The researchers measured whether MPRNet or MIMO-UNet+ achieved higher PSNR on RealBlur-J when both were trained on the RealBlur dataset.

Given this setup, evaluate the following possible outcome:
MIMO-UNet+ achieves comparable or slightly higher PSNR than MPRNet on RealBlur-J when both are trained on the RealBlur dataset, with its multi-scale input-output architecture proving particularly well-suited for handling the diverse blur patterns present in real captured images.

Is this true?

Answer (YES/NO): YES